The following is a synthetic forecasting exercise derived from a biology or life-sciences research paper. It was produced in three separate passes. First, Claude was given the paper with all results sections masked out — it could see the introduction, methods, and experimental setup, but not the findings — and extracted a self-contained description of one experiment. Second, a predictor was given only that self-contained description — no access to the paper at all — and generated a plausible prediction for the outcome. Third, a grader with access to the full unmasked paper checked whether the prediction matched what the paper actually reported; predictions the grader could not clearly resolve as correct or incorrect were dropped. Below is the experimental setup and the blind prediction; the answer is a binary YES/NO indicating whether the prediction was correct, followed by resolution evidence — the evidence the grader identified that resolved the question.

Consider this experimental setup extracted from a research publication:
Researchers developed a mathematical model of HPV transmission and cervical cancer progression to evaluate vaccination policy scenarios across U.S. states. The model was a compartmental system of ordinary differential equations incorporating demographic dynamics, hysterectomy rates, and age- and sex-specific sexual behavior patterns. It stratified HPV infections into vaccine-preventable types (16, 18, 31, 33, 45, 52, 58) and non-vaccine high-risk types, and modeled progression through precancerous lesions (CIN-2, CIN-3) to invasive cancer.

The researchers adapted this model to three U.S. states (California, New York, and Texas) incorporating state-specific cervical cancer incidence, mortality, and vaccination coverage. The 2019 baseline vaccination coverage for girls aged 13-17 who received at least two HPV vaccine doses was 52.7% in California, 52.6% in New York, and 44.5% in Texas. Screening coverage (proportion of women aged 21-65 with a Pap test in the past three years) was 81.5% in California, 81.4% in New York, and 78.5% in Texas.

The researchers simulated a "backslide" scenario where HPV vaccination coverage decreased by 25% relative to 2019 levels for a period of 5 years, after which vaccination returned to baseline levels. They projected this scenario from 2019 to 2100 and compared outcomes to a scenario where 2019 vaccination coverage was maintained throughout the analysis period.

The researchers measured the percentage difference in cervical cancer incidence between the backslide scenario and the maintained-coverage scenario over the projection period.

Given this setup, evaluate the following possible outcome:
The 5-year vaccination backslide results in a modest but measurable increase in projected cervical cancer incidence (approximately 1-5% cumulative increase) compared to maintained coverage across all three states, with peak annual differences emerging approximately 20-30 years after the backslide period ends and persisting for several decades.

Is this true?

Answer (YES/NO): NO